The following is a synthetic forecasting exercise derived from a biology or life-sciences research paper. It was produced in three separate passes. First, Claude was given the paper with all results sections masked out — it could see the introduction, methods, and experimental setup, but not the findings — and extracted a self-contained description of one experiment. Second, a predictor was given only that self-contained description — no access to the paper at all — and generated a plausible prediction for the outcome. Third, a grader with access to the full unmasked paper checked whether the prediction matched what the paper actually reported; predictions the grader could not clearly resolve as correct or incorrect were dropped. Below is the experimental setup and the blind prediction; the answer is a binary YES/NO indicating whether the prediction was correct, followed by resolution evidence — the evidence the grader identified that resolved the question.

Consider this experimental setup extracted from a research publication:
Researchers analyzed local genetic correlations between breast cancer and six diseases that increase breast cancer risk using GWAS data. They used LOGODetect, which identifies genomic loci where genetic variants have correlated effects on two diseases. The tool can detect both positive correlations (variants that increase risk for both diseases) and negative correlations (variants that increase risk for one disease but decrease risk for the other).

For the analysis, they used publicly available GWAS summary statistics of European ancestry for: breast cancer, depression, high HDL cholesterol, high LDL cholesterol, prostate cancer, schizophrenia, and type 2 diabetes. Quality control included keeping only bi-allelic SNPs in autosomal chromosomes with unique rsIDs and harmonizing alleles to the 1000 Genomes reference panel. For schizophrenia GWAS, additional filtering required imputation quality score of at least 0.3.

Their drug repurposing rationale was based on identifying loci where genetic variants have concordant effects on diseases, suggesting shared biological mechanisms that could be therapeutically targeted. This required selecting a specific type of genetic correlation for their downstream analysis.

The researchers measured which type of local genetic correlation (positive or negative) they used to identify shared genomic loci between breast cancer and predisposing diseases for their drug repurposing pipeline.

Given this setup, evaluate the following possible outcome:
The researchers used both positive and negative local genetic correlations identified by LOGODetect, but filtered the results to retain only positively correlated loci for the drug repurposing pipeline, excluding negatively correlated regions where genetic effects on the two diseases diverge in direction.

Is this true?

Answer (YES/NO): YES